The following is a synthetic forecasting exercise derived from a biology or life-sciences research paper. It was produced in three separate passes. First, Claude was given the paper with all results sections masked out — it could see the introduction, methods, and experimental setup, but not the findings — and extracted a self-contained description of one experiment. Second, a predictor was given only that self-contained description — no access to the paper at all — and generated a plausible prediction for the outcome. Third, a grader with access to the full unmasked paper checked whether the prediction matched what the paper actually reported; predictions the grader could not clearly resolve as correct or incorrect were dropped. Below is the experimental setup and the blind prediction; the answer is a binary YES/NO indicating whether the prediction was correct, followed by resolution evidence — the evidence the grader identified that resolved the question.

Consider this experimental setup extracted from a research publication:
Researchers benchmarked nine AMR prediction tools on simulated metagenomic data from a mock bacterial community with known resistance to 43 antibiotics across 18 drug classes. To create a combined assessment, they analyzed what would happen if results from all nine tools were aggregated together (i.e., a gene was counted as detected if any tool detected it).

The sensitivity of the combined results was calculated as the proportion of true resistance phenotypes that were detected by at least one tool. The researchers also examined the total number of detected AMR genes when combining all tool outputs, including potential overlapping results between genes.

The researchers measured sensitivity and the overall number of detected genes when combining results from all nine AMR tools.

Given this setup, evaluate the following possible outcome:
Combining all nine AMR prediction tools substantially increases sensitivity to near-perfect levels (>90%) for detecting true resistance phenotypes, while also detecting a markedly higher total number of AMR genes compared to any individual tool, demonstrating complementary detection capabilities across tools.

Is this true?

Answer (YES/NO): YES